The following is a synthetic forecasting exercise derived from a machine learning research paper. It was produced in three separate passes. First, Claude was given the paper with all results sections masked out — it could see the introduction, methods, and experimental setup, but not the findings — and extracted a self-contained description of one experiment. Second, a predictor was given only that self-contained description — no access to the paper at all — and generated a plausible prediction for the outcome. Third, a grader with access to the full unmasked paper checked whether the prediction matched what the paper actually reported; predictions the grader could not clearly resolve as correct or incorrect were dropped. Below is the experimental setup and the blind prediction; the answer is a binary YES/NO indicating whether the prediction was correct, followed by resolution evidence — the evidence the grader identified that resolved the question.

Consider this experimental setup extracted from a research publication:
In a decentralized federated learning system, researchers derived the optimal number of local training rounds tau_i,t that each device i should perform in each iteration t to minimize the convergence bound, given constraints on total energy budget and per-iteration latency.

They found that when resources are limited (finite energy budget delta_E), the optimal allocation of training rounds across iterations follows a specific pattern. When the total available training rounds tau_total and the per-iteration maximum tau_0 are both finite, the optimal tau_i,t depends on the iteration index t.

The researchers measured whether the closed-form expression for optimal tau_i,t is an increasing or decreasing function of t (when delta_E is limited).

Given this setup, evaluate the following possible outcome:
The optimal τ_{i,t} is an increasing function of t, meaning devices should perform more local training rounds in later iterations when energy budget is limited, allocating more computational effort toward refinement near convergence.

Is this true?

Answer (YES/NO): YES